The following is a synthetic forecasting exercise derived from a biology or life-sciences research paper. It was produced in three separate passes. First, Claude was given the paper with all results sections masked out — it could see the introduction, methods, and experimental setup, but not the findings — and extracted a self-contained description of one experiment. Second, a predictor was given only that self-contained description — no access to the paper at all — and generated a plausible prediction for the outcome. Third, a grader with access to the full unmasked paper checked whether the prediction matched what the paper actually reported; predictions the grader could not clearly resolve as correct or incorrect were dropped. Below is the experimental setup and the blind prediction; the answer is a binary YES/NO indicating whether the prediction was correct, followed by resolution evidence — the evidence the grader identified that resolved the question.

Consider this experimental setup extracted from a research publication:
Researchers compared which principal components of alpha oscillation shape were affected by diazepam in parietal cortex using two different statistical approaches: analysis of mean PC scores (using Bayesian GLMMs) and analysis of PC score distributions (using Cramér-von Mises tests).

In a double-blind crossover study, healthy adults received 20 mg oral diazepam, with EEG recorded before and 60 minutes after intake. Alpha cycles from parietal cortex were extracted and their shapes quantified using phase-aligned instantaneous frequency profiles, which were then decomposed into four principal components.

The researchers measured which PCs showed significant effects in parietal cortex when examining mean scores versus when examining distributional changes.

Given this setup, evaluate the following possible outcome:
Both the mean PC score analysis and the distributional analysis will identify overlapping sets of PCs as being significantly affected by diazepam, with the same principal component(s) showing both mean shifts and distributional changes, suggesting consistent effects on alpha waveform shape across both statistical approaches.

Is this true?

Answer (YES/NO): NO